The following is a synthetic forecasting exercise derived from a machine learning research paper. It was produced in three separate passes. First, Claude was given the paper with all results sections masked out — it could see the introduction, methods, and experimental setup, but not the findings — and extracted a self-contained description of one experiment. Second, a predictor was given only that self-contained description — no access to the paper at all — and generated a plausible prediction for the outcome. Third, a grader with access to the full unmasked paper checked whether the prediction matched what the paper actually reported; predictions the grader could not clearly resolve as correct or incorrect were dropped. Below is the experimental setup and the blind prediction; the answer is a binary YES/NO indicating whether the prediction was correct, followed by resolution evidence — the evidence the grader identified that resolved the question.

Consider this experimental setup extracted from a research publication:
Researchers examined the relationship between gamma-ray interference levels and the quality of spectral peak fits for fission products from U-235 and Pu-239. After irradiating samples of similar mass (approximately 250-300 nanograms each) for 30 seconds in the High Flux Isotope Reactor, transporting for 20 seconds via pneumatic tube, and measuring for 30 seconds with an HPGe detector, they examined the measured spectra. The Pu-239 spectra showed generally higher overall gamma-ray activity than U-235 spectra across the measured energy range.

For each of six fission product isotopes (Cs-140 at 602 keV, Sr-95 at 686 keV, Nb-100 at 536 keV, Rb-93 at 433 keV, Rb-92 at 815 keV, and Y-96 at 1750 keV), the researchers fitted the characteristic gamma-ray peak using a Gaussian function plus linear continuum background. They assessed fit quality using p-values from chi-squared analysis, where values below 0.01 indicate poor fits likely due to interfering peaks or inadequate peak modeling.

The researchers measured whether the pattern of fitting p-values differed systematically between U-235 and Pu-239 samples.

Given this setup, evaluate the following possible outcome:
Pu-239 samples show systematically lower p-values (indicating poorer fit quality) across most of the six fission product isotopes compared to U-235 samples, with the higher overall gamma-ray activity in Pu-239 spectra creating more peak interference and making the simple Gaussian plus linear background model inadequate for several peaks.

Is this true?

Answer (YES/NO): YES